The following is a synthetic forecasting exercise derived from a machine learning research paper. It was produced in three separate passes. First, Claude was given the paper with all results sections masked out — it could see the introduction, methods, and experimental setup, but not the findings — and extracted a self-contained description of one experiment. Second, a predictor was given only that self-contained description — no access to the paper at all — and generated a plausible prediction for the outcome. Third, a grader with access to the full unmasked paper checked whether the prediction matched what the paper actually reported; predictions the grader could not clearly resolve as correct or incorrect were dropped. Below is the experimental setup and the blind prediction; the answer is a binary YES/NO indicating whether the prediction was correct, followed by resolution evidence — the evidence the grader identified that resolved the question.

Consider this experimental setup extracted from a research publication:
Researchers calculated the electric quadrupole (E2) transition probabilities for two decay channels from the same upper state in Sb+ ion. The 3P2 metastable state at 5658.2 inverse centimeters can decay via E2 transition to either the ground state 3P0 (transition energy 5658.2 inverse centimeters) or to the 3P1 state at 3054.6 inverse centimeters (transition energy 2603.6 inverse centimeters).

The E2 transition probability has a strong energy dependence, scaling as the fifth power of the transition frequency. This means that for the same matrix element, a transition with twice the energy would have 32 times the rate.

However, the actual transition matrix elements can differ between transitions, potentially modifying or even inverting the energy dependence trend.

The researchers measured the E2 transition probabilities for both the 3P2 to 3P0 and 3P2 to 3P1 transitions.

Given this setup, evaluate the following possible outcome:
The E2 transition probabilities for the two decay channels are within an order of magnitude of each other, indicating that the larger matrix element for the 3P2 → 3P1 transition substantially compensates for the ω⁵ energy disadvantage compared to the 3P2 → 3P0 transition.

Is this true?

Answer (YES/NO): NO